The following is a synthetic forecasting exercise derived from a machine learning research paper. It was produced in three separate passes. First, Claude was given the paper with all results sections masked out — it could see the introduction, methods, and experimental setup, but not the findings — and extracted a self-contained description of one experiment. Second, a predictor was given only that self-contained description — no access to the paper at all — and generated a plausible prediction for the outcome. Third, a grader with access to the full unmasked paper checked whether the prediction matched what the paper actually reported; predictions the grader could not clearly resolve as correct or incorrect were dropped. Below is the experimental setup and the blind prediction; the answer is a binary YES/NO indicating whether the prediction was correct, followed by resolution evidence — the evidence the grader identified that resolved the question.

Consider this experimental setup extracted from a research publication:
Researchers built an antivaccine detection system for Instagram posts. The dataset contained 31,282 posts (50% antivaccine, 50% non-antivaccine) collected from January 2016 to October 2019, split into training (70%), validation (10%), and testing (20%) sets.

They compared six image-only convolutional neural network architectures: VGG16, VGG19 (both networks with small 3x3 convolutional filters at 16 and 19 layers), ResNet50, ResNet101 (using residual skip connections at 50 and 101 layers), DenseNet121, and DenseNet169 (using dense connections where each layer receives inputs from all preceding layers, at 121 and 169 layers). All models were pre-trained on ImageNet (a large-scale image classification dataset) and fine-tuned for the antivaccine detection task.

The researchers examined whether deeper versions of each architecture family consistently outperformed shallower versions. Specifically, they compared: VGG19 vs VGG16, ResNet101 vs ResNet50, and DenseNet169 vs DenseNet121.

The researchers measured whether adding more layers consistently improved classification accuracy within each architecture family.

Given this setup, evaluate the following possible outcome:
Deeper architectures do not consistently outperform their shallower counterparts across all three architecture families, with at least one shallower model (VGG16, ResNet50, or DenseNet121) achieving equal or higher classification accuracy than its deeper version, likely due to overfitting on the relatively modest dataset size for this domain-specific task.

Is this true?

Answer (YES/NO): NO